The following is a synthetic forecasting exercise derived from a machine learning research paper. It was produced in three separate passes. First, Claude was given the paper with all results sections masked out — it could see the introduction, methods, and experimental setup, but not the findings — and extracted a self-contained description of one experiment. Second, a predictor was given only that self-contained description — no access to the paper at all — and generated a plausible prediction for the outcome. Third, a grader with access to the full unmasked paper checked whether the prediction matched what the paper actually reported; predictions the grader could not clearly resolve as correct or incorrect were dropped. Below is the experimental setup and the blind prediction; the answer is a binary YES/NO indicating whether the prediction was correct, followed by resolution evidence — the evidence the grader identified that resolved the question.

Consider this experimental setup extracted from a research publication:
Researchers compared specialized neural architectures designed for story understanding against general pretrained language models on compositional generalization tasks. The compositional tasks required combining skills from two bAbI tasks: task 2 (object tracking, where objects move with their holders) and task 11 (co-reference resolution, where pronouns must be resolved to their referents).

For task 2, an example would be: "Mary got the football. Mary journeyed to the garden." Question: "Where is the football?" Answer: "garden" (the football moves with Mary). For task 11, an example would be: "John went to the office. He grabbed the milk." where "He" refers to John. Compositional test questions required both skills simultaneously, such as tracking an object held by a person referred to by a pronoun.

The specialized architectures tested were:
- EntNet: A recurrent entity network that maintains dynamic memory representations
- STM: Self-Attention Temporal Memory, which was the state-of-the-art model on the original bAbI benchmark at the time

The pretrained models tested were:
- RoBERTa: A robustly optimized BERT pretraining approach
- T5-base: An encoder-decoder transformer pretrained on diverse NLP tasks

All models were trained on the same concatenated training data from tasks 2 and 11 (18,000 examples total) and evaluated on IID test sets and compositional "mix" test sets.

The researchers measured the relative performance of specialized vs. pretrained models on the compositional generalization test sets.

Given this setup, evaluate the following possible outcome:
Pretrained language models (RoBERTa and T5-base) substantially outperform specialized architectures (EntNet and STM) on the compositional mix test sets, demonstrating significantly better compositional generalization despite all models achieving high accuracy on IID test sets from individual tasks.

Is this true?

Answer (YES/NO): YES